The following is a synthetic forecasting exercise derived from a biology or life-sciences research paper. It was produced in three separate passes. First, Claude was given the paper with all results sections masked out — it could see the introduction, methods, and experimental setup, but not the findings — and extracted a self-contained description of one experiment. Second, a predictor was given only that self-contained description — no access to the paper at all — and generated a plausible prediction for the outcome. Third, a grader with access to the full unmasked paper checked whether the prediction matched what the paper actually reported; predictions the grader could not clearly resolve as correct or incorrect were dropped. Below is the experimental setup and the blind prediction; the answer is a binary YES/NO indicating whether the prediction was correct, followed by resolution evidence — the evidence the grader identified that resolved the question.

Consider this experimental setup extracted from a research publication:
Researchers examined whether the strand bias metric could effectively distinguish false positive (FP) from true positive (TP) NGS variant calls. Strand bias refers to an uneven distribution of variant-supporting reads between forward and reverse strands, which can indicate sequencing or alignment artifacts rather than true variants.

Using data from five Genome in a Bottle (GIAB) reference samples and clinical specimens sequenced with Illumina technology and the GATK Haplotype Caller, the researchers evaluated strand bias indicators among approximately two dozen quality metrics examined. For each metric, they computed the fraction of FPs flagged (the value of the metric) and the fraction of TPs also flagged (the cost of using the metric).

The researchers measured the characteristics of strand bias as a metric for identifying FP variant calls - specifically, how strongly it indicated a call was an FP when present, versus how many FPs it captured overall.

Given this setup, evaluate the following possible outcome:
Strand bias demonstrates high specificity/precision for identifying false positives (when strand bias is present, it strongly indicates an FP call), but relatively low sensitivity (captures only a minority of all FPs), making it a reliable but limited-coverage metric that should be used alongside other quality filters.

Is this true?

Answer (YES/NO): YES